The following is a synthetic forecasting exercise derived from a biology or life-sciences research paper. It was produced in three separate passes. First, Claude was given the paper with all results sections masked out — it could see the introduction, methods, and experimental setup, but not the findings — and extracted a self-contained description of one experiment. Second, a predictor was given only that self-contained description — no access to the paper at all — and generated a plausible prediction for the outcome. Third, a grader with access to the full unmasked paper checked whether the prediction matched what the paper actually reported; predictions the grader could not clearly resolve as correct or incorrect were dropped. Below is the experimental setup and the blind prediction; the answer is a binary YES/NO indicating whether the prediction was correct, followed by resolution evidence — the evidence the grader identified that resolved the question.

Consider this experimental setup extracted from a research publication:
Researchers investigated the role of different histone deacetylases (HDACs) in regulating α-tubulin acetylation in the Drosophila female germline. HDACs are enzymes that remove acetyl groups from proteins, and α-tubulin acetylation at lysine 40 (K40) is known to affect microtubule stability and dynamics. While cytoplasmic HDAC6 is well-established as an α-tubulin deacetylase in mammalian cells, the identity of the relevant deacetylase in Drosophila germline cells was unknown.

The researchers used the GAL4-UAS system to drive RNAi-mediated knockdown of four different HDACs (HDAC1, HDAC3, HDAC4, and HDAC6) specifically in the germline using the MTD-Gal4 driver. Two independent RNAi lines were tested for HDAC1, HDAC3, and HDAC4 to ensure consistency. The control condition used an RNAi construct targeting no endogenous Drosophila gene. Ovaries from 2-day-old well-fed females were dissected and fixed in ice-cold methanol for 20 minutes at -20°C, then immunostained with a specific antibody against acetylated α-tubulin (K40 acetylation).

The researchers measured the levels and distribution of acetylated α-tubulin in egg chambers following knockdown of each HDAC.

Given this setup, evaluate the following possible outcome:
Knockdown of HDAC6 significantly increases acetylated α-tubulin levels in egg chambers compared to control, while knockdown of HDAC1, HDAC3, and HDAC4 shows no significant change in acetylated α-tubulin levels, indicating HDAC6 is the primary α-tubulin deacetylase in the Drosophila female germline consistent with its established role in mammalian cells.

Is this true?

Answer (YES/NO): NO